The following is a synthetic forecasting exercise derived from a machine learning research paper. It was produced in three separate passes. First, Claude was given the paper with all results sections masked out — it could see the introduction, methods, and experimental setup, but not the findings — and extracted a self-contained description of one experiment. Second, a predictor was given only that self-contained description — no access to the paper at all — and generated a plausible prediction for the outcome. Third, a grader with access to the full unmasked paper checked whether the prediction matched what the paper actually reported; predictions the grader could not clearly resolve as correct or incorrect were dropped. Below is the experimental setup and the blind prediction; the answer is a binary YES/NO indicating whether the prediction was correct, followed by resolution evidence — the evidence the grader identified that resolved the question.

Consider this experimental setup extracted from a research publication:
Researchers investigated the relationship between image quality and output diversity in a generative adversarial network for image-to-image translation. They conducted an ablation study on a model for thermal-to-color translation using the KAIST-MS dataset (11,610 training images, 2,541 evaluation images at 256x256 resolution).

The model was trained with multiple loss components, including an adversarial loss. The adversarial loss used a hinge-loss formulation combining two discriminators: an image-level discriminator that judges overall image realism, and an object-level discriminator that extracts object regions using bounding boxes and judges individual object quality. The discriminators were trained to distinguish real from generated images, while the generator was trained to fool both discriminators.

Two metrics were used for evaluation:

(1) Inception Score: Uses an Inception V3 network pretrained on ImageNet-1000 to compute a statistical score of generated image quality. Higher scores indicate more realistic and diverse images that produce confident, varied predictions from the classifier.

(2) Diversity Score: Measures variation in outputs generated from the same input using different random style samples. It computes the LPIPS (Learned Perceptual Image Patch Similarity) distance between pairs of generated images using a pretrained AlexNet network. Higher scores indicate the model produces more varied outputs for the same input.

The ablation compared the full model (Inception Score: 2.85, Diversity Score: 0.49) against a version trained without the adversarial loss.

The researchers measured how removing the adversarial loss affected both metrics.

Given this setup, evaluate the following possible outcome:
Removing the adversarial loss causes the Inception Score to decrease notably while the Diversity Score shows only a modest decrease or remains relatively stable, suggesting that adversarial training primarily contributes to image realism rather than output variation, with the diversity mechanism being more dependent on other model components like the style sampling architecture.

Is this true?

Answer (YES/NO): NO